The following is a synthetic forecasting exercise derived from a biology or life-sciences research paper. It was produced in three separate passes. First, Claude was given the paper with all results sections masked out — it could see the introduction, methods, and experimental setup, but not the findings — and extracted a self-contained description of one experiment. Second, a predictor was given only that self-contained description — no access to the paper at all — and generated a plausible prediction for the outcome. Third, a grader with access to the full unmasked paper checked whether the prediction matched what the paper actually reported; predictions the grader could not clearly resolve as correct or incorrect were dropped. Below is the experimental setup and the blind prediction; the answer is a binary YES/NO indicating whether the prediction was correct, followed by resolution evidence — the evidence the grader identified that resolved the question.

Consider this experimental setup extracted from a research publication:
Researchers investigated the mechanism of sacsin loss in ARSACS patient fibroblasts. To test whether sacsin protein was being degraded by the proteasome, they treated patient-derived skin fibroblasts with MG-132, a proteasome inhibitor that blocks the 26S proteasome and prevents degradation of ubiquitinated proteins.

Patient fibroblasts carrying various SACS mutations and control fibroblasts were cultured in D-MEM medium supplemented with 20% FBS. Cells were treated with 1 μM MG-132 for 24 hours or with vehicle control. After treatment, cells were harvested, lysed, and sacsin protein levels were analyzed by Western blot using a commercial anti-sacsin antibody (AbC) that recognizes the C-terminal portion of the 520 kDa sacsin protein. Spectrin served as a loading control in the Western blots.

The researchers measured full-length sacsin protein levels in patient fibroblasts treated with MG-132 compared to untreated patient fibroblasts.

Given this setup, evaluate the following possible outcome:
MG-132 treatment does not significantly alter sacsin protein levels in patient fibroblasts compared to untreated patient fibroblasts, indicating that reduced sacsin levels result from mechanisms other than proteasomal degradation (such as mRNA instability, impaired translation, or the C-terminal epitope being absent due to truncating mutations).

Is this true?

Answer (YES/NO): NO